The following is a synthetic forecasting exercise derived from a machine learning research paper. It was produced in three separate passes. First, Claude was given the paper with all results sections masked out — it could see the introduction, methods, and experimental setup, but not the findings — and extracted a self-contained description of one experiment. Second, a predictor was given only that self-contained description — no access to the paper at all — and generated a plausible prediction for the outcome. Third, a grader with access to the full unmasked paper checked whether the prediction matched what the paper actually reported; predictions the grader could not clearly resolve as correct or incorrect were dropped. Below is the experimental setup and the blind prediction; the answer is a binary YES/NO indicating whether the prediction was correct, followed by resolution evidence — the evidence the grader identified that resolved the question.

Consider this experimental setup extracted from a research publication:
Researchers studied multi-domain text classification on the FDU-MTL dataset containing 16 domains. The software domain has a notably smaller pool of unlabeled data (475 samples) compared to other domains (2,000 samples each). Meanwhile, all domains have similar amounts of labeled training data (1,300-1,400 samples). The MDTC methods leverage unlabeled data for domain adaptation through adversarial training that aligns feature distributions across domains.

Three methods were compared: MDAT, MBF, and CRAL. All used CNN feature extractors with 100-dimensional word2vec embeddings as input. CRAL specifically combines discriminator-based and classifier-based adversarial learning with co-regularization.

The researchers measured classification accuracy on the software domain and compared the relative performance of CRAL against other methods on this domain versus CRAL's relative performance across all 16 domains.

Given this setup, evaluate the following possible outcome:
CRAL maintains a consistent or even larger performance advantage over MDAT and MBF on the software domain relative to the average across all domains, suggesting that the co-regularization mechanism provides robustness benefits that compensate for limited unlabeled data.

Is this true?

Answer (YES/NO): NO